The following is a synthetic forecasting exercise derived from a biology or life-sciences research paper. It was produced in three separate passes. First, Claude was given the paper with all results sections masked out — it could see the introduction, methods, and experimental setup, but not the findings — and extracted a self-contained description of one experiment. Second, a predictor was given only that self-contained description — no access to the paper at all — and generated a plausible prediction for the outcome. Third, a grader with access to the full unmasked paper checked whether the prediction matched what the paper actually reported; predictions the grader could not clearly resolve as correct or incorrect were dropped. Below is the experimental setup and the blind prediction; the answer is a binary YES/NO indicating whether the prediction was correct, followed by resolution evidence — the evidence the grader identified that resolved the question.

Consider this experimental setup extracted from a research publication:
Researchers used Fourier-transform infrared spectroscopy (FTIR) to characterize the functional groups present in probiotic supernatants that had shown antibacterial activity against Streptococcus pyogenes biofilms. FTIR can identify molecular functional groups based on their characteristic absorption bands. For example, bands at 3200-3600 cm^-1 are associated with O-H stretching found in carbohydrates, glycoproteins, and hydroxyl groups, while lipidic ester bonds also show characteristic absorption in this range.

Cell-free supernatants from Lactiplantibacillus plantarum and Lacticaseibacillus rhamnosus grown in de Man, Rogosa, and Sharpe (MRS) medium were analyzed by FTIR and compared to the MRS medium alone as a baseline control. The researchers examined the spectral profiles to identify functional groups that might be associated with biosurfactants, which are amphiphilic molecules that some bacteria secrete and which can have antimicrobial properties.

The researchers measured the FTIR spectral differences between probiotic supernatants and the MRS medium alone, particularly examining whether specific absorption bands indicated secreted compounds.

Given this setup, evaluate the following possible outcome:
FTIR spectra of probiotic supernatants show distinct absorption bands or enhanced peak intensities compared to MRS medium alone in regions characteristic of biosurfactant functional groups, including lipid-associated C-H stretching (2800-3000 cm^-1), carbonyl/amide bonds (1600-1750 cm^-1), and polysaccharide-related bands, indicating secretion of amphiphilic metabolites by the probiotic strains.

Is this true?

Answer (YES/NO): NO